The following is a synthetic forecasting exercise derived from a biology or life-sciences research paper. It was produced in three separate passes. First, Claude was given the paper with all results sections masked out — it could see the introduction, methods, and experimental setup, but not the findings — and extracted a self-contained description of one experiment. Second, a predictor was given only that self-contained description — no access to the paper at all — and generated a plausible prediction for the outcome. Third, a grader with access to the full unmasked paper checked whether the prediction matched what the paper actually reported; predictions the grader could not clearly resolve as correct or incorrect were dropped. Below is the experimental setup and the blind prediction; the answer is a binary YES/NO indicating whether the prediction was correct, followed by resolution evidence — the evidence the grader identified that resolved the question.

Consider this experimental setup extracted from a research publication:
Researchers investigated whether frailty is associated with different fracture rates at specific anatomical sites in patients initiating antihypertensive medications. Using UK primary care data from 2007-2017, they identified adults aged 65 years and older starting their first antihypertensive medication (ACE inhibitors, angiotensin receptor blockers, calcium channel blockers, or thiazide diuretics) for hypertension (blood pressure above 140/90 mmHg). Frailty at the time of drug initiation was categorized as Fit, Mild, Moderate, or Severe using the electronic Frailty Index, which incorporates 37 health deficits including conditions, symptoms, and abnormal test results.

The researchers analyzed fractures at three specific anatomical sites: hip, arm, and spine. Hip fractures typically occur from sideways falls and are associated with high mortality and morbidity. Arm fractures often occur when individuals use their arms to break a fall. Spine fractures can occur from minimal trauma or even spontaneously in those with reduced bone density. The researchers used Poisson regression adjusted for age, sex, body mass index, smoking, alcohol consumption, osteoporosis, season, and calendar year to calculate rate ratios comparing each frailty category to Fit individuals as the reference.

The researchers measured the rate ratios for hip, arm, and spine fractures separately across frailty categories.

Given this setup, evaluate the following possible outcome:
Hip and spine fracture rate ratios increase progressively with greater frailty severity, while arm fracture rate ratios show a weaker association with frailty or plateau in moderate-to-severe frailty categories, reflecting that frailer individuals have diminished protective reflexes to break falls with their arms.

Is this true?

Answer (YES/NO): YES